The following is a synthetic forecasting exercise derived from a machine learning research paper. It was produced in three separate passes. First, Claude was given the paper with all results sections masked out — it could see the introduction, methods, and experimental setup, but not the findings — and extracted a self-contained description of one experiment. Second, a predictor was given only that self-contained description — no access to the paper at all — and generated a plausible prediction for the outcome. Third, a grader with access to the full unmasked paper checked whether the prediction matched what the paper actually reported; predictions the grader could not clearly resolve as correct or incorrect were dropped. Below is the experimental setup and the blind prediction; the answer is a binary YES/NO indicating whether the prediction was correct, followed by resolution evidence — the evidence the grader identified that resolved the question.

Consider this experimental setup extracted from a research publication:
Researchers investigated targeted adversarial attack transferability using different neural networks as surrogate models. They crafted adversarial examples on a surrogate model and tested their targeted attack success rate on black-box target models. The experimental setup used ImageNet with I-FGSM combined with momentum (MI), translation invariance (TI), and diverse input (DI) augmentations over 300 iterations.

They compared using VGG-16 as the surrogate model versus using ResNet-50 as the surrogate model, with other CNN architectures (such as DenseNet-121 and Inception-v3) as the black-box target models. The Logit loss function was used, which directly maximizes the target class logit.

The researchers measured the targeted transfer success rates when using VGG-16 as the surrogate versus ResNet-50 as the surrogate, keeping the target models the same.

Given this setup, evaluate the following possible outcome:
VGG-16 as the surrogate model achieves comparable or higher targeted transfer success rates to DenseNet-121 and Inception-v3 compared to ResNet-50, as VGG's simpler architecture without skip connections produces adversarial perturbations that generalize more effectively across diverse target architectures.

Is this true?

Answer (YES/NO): NO